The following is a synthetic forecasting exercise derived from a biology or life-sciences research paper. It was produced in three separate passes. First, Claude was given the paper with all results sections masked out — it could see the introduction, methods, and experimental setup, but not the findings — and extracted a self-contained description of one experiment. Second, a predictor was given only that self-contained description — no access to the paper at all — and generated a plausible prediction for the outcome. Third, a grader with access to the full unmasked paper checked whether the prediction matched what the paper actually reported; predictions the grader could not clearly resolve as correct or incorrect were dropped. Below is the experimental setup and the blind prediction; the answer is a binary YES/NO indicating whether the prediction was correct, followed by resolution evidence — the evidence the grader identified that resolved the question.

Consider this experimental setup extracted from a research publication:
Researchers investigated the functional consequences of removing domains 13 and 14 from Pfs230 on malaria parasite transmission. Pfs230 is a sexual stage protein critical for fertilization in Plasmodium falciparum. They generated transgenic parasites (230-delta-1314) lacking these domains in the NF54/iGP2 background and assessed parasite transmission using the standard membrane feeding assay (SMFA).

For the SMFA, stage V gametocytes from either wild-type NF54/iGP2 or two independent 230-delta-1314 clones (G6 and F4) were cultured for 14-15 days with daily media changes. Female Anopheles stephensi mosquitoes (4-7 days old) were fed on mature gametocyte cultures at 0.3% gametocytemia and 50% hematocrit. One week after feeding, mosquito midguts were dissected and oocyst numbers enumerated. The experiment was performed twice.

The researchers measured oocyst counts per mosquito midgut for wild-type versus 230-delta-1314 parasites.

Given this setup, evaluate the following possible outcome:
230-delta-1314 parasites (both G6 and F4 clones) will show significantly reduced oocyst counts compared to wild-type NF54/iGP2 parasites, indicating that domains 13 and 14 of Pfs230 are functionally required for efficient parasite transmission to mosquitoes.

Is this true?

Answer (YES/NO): YES